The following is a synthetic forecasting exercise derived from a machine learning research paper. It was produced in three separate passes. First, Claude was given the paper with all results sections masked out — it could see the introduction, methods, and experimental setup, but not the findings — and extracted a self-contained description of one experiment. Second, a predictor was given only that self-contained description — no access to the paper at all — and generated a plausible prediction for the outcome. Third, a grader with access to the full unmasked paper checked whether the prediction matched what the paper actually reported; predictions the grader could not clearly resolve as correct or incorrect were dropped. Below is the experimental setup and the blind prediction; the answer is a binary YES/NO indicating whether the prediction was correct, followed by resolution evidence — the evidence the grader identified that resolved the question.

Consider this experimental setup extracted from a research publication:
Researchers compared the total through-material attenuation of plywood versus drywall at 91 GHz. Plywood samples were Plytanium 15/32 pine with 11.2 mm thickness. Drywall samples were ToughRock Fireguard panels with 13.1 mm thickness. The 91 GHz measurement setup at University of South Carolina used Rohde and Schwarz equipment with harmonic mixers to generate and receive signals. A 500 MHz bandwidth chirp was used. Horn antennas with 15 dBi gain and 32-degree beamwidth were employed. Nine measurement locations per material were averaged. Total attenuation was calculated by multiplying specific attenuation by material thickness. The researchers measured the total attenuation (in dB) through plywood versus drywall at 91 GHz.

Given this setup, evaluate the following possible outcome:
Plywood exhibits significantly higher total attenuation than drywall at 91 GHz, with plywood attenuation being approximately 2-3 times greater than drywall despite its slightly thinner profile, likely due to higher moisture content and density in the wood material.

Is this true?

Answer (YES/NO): NO